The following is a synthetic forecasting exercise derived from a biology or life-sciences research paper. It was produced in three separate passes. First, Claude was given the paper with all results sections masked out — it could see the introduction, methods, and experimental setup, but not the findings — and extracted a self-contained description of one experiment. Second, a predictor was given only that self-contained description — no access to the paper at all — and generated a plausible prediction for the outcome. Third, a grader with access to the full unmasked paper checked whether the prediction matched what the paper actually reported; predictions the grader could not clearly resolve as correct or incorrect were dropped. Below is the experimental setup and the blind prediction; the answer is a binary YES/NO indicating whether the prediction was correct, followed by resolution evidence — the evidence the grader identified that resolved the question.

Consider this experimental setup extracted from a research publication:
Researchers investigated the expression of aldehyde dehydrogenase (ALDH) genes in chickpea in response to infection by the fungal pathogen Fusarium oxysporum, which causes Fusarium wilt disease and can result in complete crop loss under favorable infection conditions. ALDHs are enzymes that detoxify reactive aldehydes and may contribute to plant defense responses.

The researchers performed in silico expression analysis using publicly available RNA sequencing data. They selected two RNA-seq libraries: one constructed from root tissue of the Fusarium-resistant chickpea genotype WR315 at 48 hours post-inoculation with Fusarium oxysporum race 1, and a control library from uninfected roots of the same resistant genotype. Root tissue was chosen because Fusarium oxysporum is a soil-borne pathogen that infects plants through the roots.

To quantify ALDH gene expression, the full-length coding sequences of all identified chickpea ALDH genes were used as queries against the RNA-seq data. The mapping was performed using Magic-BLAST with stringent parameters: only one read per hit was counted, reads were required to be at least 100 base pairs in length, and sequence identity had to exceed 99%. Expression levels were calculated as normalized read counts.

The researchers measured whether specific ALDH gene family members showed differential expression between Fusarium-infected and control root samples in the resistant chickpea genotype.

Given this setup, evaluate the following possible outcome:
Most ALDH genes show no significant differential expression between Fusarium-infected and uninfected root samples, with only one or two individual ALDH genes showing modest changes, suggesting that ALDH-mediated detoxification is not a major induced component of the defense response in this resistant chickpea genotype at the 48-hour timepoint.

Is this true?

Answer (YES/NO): NO